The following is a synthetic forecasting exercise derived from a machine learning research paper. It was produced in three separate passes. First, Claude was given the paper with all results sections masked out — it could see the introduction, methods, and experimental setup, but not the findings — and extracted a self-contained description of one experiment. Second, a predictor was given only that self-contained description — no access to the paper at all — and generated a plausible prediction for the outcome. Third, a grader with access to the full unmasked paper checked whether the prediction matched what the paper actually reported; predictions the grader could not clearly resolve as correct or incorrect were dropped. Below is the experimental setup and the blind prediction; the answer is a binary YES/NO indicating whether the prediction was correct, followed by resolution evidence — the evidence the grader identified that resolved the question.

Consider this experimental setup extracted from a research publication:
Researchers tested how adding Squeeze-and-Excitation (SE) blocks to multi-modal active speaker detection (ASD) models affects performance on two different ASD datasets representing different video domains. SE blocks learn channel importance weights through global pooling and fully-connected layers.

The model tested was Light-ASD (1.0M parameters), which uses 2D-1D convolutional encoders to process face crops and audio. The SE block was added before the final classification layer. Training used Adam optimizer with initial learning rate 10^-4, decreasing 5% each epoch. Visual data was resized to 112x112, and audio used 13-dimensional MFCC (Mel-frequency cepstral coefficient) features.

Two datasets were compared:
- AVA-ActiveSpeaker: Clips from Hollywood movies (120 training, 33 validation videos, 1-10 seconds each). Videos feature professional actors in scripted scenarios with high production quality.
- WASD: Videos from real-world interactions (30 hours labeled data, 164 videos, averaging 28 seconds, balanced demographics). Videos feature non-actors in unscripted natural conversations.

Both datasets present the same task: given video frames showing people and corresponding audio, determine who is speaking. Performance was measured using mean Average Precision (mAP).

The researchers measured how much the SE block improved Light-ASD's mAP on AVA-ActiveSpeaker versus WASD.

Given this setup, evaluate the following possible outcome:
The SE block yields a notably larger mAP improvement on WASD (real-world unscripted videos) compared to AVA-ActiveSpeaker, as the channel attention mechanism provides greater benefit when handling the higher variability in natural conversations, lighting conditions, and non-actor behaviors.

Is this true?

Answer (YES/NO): NO